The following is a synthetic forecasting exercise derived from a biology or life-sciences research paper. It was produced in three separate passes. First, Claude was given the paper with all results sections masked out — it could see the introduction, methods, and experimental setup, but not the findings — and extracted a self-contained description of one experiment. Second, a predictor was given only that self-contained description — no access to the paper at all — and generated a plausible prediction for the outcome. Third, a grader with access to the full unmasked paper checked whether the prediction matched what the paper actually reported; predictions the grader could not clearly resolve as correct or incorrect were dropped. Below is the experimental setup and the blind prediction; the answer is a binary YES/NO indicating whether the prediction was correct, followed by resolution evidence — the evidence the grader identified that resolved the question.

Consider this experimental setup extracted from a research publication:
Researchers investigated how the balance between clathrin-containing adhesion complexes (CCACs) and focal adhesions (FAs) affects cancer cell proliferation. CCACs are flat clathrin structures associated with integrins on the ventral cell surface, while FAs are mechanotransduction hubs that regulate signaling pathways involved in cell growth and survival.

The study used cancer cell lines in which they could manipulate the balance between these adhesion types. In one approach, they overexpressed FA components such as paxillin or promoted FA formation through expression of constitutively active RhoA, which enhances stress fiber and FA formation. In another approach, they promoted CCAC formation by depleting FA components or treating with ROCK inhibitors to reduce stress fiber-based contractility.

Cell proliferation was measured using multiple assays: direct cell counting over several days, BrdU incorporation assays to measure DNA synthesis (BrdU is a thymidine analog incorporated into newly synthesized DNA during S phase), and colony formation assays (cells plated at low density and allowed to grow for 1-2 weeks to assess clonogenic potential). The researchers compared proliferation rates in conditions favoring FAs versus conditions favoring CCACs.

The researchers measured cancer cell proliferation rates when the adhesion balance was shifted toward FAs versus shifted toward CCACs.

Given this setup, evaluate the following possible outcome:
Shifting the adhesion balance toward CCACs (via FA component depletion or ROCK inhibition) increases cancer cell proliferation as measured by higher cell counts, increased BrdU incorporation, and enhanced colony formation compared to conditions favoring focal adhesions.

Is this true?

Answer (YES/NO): NO